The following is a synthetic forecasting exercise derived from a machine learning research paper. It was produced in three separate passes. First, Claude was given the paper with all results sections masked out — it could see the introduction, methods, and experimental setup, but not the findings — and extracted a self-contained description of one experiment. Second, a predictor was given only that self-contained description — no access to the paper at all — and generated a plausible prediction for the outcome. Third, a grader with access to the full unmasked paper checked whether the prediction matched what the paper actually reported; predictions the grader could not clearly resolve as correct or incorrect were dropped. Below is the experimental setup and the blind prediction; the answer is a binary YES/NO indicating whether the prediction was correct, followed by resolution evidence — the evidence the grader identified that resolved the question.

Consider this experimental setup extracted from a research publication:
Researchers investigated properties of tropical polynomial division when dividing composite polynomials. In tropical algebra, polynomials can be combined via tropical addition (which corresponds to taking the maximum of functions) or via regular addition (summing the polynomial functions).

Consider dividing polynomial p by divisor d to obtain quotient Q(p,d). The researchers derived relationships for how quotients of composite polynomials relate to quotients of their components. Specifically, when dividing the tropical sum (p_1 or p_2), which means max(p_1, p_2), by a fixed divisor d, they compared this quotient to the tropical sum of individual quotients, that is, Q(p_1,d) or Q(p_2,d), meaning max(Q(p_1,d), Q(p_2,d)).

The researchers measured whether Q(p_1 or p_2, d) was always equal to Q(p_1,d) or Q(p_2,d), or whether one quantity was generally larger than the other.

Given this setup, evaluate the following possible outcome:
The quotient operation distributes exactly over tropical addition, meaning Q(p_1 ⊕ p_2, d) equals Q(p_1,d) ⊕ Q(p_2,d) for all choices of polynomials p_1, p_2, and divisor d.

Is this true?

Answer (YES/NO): NO